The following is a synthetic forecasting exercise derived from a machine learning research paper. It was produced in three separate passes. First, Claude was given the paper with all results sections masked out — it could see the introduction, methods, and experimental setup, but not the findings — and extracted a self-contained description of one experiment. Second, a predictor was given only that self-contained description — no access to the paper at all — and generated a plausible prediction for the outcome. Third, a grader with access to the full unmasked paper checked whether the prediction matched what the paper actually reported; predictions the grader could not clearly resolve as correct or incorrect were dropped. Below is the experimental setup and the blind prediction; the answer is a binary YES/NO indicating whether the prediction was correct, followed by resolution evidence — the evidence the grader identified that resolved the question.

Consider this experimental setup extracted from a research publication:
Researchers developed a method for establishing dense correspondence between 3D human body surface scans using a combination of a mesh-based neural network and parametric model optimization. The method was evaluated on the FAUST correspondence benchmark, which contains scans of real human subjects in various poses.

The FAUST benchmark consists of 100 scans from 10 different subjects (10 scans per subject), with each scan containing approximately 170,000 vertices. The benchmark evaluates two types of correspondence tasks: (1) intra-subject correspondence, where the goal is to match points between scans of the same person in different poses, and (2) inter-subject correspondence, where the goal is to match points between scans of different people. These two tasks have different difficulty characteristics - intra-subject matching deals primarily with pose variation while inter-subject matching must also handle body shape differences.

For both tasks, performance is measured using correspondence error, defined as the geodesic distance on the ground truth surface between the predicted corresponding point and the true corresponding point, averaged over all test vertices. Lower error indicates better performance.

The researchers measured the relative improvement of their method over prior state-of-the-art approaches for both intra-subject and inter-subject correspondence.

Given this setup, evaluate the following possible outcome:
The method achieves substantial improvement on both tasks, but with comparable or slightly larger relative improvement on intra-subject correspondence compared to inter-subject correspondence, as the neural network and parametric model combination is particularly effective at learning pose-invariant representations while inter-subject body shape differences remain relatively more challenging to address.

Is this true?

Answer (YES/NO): NO